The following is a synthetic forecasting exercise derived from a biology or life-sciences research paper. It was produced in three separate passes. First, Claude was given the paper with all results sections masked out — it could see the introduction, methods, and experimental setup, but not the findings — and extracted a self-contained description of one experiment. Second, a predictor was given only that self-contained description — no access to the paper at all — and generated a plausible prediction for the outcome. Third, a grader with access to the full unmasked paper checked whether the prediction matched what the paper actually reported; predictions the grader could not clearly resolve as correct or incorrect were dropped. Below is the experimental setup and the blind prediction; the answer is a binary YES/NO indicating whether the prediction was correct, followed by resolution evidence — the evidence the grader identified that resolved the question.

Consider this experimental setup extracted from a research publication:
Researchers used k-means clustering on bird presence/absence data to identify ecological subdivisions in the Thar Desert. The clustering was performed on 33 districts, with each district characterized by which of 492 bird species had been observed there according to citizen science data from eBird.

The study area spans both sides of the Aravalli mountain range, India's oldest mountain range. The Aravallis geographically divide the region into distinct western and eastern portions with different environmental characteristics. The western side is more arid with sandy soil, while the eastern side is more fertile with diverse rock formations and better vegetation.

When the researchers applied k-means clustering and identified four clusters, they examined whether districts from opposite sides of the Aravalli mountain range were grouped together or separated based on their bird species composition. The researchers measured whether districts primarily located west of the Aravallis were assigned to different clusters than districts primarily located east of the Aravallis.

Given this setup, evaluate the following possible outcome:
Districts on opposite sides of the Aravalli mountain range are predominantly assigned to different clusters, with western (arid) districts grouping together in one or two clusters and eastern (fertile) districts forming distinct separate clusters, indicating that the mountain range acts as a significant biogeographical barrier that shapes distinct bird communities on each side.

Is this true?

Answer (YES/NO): NO